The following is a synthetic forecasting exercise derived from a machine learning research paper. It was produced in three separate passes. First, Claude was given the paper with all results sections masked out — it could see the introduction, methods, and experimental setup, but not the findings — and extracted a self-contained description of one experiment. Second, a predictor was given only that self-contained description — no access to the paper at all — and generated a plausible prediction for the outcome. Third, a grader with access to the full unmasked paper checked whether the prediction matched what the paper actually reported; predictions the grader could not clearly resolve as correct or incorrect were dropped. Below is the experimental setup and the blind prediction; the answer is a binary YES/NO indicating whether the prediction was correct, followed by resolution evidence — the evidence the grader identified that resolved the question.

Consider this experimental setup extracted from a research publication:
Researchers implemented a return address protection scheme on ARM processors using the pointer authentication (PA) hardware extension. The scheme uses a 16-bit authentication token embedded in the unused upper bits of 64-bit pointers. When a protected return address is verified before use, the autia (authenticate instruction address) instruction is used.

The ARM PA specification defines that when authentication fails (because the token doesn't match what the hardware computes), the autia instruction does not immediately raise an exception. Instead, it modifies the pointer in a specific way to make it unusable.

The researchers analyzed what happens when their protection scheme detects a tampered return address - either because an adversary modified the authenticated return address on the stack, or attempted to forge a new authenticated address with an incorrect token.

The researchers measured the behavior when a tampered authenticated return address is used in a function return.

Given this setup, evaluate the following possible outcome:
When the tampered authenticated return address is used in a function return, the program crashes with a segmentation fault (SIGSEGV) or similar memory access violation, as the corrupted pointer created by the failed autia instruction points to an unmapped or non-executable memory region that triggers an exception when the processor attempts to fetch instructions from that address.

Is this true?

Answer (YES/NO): YES